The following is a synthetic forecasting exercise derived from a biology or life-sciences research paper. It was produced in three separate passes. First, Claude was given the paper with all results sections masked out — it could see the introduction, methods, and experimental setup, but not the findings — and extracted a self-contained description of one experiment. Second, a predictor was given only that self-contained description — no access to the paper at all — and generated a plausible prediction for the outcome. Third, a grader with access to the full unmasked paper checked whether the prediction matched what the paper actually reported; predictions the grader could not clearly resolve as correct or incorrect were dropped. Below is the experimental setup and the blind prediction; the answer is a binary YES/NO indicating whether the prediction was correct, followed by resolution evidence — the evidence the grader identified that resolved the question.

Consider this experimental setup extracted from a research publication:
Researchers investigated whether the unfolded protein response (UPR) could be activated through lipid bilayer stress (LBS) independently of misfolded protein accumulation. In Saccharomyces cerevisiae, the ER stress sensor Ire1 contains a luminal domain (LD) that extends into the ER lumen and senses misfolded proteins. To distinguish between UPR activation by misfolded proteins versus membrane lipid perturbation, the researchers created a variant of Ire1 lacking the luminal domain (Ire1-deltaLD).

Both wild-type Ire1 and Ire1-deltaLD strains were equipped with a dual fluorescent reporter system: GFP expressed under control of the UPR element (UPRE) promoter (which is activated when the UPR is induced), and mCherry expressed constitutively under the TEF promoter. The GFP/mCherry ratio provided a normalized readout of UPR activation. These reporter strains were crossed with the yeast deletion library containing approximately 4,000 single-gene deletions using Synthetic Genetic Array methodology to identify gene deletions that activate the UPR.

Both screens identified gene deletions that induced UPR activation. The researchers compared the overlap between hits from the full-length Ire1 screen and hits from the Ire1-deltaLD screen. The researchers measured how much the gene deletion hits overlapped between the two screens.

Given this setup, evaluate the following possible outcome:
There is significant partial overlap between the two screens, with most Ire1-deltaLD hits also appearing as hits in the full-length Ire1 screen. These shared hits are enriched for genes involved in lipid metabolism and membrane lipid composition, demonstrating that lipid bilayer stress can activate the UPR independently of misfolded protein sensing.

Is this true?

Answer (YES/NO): NO